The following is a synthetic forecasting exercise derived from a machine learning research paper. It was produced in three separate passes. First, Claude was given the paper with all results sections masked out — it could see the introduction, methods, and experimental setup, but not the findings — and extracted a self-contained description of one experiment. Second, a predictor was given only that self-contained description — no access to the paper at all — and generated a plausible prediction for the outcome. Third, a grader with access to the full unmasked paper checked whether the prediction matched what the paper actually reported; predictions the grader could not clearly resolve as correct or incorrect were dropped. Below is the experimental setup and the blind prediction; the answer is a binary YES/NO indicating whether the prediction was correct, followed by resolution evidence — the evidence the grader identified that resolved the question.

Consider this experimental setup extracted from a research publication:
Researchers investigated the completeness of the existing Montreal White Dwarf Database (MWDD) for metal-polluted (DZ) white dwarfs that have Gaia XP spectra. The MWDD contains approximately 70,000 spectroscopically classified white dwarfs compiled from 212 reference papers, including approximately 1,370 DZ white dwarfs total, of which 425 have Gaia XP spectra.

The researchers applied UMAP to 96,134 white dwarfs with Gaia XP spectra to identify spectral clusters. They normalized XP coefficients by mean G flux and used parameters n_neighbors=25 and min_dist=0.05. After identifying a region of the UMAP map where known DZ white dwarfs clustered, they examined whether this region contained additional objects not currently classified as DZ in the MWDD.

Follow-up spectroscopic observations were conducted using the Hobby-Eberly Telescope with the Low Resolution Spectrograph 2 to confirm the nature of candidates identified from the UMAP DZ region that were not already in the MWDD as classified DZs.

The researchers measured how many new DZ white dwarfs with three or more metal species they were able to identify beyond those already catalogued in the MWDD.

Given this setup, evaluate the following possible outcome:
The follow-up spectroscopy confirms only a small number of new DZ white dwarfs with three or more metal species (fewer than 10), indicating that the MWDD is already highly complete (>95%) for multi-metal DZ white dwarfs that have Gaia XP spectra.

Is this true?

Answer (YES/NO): NO